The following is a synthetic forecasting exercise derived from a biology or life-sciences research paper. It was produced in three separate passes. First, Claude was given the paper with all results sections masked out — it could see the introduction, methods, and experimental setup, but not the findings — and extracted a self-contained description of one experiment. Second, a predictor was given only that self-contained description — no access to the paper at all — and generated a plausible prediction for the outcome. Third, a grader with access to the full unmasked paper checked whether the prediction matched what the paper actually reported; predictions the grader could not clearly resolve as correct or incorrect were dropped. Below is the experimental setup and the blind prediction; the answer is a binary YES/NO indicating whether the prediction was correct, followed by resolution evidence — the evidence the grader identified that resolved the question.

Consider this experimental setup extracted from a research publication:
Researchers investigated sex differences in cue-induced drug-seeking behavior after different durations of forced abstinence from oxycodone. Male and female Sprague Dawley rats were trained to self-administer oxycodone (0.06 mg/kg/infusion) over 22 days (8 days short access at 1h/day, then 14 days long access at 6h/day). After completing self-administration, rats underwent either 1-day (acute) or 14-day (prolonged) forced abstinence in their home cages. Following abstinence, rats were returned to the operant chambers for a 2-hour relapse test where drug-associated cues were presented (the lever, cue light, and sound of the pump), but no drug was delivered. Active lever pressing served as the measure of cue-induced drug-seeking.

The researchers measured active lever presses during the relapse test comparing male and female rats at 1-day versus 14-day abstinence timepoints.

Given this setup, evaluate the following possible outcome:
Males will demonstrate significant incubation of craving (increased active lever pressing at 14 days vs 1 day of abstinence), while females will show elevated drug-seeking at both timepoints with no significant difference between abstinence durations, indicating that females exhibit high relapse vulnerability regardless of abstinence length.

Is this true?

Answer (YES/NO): NO